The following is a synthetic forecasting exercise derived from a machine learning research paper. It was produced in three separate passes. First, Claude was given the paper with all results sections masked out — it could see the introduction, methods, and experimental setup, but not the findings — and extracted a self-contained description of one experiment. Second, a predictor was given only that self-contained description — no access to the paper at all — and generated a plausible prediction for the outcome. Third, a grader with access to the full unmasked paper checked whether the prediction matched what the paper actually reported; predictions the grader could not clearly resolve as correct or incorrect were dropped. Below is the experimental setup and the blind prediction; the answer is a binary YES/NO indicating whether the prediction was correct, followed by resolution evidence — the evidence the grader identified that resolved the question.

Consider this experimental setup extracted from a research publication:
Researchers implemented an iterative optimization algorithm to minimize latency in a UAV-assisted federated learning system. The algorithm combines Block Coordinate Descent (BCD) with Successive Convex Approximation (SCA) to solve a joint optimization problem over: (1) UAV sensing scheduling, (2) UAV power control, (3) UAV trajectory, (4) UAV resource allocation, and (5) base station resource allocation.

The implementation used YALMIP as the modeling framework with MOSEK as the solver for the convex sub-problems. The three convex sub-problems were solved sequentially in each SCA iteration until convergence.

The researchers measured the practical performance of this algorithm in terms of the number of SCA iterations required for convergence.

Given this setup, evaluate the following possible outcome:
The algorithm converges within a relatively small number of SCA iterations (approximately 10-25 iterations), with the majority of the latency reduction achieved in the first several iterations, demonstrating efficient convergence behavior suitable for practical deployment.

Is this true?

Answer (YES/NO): NO